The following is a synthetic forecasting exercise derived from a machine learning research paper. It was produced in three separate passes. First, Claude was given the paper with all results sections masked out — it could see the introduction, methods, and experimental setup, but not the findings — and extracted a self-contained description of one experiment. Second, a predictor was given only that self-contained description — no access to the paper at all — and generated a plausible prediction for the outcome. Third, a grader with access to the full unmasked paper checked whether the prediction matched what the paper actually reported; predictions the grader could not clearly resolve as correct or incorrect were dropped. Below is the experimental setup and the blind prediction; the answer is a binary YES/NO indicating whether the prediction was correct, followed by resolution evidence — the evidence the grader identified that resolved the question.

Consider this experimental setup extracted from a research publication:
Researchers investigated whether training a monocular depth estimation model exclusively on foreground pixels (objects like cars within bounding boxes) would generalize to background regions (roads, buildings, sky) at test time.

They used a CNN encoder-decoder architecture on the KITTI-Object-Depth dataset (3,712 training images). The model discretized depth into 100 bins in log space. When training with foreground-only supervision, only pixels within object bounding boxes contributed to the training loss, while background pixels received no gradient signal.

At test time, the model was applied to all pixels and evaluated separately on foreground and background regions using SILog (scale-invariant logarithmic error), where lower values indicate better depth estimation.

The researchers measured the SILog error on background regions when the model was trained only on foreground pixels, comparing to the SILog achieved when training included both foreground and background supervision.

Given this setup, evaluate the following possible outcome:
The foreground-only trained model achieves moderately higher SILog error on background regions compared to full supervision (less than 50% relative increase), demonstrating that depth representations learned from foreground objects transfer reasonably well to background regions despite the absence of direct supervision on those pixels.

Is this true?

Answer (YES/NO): NO